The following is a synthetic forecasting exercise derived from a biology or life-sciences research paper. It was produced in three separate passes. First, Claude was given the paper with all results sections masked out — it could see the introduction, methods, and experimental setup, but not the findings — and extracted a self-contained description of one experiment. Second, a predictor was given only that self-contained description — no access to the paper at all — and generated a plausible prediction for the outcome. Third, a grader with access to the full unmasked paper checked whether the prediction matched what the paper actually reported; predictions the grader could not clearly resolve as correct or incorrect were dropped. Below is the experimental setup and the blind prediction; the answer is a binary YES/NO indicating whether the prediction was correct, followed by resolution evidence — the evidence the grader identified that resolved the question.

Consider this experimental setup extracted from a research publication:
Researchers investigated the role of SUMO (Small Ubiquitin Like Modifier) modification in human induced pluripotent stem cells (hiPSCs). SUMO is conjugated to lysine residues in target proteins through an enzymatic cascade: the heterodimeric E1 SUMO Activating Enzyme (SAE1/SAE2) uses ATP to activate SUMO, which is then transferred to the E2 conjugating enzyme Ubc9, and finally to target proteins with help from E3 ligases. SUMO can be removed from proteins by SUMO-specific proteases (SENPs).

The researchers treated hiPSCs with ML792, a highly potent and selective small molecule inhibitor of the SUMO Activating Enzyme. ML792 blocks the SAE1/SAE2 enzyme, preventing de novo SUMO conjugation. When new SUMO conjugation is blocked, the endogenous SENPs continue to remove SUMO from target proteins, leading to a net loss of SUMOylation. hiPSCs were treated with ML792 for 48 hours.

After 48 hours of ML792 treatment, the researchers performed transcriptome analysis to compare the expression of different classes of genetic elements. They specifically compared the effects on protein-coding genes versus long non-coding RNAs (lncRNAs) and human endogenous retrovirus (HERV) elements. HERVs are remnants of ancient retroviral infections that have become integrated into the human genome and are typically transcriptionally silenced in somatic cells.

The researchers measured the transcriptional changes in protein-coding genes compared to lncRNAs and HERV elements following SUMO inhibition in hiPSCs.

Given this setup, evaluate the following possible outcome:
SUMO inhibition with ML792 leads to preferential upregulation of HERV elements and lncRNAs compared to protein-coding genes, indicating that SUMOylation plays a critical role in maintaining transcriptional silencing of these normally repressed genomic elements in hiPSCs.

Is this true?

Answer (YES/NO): YES